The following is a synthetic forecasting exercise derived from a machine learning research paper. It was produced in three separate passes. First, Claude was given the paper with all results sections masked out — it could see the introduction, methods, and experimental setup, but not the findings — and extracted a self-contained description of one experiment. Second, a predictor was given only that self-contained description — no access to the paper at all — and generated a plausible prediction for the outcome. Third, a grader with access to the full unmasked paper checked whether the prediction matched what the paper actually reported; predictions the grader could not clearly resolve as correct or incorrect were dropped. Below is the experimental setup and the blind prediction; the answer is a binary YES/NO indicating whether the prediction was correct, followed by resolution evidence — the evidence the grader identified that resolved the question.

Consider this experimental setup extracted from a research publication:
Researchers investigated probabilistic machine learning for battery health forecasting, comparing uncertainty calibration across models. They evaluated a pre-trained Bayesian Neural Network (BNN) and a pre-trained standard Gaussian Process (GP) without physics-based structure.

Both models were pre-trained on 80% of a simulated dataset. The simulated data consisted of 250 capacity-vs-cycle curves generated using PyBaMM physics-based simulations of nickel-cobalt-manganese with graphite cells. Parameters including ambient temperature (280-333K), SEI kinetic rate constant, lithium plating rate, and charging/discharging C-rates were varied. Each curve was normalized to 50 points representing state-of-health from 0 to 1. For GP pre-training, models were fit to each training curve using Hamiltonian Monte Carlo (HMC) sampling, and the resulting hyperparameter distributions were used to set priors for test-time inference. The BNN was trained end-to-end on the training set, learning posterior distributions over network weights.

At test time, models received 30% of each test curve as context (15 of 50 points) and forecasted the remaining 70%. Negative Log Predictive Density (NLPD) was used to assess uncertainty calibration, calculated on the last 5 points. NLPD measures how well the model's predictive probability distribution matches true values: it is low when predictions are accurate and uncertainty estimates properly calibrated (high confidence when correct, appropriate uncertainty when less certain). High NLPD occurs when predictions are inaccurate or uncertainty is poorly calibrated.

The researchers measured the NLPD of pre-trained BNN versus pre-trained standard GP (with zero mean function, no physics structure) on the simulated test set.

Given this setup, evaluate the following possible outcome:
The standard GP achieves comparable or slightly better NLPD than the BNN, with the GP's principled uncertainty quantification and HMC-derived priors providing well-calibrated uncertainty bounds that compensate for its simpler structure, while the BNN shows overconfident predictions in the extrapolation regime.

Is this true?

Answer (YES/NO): NO